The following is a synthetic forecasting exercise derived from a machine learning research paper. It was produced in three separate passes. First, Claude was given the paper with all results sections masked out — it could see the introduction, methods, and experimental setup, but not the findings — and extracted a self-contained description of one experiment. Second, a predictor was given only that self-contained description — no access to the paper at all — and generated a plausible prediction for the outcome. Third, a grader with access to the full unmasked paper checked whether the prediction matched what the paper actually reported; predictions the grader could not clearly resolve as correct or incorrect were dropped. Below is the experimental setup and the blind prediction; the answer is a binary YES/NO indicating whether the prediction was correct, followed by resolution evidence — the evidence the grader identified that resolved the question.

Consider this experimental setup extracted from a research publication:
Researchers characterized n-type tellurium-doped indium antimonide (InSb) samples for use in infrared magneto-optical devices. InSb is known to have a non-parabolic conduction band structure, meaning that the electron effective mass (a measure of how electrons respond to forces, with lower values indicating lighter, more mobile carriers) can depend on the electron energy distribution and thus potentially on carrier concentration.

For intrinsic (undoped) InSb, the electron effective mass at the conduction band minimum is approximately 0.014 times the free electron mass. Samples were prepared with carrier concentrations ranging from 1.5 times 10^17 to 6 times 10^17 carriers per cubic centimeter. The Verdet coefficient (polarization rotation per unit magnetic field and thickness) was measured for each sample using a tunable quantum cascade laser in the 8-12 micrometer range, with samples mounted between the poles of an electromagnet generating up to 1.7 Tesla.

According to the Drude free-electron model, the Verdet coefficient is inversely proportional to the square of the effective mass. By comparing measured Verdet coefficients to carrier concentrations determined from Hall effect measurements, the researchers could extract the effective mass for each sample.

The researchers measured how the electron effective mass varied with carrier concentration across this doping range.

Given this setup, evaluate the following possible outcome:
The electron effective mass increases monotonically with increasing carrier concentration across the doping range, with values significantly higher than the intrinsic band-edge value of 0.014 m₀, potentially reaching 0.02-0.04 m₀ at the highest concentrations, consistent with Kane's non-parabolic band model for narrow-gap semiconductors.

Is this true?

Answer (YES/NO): YES